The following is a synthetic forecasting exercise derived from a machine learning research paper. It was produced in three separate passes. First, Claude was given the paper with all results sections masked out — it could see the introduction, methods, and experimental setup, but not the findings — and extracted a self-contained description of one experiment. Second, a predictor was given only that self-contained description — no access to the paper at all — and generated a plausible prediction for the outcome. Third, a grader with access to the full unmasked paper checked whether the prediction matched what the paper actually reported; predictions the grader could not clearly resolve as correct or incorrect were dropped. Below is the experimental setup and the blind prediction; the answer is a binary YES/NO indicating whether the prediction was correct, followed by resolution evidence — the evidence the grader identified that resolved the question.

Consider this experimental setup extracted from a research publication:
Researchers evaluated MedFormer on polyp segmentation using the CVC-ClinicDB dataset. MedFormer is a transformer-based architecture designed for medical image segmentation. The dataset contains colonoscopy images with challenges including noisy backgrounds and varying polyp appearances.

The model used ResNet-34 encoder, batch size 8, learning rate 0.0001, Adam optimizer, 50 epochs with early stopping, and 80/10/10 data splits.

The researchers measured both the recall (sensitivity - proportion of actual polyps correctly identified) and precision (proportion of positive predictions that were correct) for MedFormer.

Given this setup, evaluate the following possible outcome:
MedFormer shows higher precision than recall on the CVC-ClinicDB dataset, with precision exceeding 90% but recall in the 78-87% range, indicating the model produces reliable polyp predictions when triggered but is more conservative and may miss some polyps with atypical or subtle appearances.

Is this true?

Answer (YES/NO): NO